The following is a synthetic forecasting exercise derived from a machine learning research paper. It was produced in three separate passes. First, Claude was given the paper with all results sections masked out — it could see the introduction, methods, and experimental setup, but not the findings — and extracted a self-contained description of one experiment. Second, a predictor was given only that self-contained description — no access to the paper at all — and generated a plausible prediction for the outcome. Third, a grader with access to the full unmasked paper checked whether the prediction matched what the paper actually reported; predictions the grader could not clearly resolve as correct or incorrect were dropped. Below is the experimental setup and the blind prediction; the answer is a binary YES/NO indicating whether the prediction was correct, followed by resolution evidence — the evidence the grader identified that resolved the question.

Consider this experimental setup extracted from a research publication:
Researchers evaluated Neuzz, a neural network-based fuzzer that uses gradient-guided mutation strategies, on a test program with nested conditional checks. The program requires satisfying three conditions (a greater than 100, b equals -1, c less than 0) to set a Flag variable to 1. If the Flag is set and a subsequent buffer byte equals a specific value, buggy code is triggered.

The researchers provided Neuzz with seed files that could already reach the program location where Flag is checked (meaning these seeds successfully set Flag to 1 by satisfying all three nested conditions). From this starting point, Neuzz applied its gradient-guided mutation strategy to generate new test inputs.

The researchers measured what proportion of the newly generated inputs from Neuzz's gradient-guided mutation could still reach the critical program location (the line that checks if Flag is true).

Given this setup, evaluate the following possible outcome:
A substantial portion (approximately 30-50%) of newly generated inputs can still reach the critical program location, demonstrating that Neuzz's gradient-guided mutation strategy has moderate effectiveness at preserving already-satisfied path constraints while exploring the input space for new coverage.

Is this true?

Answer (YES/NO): NO